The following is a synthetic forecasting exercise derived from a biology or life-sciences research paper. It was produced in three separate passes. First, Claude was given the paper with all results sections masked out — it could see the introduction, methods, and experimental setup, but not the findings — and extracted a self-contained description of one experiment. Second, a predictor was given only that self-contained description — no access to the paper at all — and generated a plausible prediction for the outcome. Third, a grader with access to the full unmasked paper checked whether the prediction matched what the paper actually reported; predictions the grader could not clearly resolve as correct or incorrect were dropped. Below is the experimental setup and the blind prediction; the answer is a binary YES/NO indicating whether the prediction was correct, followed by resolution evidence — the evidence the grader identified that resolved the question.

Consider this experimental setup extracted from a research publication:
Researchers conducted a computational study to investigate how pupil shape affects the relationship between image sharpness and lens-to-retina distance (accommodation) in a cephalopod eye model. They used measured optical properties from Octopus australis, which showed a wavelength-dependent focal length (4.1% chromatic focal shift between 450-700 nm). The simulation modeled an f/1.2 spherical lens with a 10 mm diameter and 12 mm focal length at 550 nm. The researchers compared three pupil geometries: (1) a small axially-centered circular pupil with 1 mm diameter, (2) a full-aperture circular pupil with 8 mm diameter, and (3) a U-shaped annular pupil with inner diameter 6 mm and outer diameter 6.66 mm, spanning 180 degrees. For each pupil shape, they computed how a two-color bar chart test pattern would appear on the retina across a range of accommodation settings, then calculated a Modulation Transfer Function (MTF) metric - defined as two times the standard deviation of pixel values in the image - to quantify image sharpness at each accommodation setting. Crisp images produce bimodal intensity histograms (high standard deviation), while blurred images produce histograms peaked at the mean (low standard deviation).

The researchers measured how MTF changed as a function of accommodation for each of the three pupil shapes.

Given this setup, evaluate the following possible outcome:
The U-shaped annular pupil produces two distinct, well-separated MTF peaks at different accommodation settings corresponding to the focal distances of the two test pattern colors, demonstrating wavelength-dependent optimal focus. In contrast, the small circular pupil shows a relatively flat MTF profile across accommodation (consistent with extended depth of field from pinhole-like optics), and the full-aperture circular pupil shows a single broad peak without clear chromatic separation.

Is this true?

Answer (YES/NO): NO